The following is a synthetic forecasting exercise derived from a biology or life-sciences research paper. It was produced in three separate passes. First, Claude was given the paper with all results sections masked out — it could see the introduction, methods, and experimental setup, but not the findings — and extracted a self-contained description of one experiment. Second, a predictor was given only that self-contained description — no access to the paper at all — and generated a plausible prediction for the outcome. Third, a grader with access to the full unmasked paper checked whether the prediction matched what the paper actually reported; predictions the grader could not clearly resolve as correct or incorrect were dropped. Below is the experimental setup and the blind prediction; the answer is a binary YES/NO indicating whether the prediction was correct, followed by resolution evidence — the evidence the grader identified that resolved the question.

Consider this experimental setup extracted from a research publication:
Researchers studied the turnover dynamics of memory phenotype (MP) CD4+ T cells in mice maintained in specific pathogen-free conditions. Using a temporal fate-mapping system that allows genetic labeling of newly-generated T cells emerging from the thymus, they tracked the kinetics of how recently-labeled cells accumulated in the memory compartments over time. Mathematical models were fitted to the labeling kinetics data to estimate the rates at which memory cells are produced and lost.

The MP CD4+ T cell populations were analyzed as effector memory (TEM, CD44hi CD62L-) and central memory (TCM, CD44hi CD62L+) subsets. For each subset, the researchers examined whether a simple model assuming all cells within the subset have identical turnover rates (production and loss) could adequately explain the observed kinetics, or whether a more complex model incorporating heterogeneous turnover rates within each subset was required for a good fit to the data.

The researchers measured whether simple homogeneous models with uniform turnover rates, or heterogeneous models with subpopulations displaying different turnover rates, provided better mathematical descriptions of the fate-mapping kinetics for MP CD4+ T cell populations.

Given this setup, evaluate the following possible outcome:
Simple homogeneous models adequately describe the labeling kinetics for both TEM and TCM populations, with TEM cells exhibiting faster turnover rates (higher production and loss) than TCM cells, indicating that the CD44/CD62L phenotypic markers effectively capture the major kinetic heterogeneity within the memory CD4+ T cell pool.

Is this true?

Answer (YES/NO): NO